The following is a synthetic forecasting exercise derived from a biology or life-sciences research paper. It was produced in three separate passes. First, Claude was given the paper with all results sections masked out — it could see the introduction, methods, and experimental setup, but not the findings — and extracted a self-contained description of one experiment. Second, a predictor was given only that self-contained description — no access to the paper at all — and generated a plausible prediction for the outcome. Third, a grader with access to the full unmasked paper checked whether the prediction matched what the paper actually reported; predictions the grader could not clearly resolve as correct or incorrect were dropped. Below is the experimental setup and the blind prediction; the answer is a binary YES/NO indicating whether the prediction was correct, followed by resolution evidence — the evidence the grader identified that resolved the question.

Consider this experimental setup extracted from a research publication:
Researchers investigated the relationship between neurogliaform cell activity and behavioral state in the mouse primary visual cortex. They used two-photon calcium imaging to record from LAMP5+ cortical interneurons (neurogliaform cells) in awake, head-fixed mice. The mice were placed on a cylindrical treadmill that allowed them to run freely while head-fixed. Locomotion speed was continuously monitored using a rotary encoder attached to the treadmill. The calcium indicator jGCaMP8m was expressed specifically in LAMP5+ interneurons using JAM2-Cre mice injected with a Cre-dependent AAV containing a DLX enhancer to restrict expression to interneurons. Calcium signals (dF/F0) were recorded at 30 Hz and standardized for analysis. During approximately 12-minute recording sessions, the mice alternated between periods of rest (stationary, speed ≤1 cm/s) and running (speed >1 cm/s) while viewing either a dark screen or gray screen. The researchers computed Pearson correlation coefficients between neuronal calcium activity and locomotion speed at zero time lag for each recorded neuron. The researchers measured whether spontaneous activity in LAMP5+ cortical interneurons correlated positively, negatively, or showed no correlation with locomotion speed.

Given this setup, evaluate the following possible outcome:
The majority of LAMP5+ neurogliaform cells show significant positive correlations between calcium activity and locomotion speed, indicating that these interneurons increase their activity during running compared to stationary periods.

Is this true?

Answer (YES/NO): YES